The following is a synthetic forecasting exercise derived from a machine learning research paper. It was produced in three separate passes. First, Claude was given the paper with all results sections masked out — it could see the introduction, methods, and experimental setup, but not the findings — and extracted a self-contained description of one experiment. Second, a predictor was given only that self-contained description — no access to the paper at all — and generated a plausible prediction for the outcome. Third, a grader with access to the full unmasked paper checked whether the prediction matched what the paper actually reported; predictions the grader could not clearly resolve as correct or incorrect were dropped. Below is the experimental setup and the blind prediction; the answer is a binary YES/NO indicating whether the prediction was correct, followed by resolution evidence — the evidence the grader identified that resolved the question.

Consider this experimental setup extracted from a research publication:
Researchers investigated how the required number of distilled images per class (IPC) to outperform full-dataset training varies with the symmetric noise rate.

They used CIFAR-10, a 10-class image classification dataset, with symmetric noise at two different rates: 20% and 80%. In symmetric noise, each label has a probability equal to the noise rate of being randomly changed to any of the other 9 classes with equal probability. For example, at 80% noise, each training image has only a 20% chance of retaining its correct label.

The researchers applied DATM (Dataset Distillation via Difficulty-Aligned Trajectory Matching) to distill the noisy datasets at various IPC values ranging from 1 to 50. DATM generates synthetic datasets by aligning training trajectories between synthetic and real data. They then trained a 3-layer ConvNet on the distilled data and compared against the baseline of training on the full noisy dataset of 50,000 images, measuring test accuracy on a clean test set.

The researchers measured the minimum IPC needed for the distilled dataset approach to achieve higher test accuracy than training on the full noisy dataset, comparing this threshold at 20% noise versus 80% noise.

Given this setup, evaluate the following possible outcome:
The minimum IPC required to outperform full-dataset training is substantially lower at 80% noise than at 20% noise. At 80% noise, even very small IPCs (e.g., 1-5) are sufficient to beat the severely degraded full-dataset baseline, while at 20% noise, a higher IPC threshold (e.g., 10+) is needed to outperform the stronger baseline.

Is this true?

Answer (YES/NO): YES